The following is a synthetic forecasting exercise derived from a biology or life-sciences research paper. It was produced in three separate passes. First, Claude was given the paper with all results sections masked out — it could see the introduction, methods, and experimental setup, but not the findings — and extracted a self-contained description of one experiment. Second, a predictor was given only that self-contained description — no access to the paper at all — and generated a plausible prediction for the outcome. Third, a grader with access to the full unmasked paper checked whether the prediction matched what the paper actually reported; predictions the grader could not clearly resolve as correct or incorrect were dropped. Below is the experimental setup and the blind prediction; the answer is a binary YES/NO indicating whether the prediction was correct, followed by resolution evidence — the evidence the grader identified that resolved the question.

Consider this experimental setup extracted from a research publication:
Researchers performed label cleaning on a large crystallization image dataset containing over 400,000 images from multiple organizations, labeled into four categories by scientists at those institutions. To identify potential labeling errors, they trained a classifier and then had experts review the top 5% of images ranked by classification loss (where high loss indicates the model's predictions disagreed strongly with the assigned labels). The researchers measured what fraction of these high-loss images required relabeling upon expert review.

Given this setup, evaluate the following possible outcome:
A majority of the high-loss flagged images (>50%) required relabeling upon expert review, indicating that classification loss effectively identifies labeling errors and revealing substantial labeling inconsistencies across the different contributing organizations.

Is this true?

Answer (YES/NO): NO